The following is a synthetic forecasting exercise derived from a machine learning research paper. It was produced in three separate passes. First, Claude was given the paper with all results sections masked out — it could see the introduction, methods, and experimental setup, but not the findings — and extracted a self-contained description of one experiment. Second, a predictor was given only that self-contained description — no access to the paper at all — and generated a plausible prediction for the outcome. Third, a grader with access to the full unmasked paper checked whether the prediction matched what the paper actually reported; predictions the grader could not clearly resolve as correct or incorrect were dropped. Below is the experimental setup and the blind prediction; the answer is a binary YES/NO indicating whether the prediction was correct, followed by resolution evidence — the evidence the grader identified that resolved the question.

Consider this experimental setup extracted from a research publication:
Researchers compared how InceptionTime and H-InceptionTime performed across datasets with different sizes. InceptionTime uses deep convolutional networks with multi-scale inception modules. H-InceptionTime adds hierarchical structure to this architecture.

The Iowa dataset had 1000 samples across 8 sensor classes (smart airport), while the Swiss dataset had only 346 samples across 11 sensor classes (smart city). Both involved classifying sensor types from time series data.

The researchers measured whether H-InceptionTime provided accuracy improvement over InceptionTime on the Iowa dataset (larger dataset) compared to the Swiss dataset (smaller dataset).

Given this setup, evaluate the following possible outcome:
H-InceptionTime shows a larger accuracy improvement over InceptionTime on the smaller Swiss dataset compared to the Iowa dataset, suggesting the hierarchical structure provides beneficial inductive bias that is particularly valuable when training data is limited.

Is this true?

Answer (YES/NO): YES